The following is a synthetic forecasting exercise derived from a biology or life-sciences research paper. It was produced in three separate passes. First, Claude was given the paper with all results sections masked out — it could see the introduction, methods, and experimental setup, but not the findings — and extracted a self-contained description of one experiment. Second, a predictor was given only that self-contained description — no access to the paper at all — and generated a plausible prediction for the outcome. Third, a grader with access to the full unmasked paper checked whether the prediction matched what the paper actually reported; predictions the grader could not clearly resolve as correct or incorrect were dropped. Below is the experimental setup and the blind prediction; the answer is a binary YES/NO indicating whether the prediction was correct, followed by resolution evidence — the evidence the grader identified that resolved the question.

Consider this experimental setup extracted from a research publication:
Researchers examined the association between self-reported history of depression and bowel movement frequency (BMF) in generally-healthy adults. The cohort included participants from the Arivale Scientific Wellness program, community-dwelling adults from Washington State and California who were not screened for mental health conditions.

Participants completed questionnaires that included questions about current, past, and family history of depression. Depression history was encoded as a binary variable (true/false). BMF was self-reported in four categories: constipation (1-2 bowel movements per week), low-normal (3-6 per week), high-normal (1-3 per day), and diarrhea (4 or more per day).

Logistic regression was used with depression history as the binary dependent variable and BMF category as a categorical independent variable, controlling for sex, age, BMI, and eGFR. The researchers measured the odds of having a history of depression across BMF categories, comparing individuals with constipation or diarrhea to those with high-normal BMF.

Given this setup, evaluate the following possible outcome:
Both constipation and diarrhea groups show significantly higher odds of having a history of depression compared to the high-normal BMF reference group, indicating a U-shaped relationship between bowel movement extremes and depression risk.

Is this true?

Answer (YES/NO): NO